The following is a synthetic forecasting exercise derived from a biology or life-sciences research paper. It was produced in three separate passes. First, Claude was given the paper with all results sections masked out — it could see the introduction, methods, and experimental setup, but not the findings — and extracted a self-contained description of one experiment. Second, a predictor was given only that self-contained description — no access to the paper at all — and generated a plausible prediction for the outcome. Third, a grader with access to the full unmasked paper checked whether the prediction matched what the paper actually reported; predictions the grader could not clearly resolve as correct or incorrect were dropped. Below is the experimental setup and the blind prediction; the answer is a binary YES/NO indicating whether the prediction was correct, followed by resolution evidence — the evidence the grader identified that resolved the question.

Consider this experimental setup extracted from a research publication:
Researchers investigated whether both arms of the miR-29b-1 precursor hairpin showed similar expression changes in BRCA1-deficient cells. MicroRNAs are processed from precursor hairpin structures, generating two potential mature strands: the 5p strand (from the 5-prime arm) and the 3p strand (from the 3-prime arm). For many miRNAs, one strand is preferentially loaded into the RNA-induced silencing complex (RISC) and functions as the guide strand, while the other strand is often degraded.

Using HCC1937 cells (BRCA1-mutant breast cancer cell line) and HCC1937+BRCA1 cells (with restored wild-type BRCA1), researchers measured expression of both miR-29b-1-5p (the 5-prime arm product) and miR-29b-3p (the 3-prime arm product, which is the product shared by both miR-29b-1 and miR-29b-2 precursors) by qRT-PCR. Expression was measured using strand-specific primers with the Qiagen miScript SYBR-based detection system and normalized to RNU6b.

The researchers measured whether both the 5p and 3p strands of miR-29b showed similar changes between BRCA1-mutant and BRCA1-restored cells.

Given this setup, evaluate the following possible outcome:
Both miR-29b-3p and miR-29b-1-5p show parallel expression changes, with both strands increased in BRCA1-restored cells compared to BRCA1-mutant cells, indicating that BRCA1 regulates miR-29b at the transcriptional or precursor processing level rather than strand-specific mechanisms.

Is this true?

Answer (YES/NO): NO